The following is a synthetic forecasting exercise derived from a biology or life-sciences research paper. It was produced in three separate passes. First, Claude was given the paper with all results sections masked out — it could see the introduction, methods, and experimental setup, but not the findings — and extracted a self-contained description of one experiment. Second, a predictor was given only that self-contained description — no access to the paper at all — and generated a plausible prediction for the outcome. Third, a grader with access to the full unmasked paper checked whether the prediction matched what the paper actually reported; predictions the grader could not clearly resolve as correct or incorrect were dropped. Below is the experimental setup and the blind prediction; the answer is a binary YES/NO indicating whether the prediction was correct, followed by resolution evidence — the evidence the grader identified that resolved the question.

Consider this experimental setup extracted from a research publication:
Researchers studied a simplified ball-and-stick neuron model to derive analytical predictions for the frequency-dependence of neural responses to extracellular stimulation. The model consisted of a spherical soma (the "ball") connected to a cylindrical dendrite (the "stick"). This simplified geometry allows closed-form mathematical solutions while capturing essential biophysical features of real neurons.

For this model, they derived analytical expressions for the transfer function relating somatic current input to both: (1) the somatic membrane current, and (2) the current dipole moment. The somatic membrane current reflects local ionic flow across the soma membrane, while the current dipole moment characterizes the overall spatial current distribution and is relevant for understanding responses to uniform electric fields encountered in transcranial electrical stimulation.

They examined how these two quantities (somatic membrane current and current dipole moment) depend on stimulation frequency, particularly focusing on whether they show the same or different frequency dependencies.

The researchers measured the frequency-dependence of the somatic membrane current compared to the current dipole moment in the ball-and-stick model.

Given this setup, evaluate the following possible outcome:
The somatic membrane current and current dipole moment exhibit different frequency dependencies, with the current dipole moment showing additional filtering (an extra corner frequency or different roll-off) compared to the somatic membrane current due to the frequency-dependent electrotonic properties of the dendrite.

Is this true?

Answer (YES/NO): YES